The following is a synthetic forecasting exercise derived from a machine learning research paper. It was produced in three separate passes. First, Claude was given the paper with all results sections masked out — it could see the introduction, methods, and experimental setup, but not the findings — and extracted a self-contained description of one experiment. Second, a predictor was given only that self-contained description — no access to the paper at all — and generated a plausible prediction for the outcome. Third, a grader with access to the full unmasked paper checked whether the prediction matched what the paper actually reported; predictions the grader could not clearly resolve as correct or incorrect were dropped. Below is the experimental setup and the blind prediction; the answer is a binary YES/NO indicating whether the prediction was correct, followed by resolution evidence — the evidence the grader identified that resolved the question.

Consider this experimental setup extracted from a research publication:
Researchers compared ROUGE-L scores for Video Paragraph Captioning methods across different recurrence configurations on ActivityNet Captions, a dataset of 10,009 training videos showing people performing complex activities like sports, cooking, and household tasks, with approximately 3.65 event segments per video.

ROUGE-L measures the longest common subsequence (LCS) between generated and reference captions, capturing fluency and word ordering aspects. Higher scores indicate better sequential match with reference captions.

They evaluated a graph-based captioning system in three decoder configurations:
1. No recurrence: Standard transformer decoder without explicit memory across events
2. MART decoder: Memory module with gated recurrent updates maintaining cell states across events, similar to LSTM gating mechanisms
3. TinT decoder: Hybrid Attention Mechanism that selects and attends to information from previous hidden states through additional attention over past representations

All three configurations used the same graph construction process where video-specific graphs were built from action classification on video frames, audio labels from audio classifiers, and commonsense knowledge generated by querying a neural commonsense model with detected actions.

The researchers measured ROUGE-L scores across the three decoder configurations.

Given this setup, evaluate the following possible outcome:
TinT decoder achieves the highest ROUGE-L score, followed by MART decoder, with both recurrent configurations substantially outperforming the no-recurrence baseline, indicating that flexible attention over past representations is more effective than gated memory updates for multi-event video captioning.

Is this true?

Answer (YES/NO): YES